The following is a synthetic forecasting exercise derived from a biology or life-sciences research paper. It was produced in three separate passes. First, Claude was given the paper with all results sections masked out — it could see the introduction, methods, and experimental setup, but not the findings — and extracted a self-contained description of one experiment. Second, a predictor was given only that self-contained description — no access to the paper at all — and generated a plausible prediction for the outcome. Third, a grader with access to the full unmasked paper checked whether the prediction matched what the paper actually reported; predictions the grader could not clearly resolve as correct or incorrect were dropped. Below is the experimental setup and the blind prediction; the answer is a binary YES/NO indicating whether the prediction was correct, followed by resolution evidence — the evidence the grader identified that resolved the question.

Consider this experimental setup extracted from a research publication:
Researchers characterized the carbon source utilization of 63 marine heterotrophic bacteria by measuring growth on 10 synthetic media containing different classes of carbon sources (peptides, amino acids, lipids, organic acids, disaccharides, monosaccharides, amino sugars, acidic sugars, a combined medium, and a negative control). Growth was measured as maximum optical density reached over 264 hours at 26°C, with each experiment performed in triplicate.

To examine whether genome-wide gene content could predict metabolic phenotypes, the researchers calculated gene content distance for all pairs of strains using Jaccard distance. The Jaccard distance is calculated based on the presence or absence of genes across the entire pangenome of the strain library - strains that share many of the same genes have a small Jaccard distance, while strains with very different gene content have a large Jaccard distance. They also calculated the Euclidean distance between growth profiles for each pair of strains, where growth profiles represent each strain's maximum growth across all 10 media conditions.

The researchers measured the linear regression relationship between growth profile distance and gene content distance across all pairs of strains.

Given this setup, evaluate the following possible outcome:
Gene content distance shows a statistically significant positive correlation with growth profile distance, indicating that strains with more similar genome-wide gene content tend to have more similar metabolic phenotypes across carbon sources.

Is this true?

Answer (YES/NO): NO